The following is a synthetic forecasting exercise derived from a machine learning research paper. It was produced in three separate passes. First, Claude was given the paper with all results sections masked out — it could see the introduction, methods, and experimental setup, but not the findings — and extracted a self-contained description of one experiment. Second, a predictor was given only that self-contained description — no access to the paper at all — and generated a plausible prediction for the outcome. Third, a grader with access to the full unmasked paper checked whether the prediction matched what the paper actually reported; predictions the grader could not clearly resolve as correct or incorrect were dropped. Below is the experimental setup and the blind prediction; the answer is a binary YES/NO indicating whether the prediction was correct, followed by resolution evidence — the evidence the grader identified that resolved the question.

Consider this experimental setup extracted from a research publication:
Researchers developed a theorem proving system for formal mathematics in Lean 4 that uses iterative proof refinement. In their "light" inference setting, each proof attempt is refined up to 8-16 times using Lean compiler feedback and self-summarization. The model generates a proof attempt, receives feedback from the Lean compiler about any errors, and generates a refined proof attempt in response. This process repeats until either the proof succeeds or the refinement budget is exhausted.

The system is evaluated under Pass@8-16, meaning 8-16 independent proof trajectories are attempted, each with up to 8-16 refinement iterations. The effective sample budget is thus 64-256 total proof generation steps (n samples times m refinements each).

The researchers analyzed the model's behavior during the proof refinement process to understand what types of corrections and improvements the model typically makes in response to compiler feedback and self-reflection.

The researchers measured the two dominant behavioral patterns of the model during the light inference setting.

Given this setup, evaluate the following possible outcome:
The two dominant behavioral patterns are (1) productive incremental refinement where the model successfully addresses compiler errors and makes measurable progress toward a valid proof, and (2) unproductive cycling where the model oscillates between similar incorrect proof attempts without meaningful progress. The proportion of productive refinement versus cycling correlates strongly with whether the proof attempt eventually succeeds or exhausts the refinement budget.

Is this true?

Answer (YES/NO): NO